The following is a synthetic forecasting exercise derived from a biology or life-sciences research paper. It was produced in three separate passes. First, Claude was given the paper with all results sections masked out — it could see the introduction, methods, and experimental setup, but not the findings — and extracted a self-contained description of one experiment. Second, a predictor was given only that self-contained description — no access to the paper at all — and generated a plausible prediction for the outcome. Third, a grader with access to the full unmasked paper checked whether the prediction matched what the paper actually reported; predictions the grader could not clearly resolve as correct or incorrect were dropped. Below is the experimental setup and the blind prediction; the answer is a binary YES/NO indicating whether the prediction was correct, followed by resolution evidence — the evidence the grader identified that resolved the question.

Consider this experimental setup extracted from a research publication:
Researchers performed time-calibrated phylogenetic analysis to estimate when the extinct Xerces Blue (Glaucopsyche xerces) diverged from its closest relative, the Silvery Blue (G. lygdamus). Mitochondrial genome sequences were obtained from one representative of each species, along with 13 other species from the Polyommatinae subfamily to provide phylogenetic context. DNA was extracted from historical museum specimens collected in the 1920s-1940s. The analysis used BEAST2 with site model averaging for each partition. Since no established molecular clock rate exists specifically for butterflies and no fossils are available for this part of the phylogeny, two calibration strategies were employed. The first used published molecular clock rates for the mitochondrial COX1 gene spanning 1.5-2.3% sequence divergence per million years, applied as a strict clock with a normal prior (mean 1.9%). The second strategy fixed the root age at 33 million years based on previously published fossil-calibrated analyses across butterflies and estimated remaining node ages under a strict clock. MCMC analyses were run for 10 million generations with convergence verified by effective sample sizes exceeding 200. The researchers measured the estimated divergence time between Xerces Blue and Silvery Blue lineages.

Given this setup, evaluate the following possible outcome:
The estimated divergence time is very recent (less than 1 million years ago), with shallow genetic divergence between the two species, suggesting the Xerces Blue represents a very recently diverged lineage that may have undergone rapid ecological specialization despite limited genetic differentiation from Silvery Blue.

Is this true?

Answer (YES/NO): NO